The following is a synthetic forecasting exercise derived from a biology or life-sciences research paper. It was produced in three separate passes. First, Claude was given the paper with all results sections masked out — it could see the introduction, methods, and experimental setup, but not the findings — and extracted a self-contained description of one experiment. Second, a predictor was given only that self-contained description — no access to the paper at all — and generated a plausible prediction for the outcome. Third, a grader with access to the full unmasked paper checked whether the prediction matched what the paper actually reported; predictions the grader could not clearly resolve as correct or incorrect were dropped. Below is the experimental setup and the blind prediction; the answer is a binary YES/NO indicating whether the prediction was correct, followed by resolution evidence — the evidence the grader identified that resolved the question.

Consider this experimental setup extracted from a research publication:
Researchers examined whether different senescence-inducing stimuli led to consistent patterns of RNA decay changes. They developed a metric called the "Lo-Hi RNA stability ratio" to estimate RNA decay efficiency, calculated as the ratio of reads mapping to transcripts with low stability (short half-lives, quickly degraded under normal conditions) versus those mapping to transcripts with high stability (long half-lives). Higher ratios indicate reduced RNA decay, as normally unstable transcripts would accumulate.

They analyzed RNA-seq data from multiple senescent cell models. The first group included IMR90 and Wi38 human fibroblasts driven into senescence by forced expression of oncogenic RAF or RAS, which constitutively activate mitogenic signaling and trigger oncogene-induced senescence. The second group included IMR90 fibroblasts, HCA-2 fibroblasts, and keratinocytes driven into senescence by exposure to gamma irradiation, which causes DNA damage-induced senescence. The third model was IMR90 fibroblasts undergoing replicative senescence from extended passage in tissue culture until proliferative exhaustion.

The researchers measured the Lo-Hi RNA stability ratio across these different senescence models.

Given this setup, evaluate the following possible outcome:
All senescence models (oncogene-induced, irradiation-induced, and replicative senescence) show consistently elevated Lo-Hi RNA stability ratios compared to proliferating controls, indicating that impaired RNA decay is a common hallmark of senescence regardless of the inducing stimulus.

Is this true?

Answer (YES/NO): NO